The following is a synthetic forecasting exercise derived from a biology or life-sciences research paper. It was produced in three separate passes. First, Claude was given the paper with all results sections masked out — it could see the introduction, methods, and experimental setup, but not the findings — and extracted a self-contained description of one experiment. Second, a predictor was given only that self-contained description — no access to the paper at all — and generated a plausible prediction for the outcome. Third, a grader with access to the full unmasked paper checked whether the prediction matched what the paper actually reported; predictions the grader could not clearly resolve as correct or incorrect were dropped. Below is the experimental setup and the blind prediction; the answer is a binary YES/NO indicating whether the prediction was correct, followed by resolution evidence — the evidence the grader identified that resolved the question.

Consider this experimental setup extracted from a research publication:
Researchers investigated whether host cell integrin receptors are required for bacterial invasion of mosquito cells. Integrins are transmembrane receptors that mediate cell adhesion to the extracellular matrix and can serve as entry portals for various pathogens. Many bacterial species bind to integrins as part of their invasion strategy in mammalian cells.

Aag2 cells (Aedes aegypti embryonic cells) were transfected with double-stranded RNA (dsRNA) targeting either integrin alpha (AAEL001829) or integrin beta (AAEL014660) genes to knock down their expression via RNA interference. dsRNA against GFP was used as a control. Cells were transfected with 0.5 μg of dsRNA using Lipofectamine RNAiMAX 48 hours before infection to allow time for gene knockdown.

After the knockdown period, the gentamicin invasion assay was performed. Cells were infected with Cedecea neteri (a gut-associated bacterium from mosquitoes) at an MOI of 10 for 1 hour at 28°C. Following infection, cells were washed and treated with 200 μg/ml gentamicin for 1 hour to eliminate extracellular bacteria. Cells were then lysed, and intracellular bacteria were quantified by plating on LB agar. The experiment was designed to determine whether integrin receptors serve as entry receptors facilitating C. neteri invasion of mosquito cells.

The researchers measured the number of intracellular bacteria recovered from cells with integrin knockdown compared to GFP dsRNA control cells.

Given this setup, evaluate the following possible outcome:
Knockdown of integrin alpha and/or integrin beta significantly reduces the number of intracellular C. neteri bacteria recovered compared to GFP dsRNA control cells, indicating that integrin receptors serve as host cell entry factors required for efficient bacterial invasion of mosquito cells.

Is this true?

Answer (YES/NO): YES